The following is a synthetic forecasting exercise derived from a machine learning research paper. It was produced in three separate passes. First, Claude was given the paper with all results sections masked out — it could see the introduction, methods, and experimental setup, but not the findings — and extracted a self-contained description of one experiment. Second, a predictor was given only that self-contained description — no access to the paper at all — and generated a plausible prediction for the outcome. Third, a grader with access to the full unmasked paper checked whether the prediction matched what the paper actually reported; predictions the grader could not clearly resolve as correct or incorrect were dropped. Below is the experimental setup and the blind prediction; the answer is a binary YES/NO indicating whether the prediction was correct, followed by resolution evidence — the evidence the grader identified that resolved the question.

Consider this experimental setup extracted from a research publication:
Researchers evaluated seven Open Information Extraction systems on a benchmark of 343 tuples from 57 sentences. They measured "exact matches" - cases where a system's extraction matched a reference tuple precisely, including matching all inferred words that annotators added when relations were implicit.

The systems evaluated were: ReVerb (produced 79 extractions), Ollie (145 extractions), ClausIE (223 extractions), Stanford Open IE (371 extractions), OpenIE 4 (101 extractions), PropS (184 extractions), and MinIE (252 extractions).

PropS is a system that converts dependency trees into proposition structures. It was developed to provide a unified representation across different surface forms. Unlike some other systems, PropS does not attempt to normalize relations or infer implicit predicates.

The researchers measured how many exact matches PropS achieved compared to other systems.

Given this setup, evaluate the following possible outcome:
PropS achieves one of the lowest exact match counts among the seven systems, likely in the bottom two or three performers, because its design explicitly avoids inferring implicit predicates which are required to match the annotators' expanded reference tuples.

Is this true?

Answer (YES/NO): YES